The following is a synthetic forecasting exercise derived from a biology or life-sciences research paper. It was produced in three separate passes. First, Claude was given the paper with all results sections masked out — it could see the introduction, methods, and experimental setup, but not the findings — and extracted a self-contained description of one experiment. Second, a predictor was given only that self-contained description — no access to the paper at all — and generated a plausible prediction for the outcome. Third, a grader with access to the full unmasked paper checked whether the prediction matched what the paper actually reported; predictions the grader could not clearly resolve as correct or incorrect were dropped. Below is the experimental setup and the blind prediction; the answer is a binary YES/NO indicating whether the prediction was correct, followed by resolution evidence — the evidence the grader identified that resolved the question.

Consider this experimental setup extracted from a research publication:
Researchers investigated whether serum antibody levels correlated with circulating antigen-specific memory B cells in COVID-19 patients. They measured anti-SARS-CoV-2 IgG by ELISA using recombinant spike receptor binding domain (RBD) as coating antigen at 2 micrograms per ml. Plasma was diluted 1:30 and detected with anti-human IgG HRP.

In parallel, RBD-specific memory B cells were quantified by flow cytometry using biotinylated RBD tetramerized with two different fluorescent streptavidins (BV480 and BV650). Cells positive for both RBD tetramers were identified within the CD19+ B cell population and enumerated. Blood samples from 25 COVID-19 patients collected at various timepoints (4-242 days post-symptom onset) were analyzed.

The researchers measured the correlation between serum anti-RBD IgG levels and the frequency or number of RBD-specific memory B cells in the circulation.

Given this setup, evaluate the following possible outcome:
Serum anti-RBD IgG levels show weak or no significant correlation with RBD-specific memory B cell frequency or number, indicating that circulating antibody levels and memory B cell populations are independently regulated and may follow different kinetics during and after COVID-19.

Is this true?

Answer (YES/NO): YES